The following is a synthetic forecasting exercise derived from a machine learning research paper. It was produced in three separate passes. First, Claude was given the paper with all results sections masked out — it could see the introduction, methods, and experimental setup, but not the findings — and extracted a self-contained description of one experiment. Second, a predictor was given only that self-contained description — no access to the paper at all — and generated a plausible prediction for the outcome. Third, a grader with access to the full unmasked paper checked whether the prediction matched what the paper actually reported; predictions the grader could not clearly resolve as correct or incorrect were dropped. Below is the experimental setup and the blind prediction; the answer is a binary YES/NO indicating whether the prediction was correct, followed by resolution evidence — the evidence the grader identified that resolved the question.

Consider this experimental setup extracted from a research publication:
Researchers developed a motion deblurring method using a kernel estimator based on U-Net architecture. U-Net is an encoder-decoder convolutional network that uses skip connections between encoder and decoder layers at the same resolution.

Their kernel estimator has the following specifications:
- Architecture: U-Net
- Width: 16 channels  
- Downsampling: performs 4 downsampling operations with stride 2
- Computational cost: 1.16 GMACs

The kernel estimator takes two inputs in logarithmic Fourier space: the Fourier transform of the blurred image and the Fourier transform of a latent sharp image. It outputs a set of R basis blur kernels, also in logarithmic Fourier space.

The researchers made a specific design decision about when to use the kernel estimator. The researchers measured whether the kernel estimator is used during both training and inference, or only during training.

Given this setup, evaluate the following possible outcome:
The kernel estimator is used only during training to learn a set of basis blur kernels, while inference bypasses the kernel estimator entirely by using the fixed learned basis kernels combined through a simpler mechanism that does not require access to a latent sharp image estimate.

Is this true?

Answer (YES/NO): NO